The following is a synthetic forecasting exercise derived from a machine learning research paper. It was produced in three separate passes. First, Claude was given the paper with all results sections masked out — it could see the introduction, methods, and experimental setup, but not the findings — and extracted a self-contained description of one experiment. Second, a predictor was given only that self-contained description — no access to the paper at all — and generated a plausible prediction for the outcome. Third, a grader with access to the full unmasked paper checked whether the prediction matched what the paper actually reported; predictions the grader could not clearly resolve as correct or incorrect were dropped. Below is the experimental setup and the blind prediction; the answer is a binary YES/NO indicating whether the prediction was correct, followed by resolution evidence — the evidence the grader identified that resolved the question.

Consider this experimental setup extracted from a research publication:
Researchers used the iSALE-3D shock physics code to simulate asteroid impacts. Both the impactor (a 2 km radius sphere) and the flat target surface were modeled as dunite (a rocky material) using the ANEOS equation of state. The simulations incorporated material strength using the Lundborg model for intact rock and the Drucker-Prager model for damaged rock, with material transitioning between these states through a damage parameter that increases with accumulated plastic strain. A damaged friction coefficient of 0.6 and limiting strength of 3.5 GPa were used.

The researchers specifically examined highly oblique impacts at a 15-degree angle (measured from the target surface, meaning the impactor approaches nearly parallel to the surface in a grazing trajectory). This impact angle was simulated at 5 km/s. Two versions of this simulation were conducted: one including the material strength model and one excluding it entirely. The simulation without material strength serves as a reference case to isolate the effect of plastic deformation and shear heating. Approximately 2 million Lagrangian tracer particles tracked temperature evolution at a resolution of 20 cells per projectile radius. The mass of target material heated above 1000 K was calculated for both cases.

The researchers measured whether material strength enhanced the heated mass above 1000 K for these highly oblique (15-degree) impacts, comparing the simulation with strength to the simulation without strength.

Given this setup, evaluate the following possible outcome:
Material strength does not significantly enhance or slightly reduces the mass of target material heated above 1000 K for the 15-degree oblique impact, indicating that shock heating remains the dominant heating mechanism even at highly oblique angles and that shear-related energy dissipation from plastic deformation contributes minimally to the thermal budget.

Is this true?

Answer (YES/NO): NO